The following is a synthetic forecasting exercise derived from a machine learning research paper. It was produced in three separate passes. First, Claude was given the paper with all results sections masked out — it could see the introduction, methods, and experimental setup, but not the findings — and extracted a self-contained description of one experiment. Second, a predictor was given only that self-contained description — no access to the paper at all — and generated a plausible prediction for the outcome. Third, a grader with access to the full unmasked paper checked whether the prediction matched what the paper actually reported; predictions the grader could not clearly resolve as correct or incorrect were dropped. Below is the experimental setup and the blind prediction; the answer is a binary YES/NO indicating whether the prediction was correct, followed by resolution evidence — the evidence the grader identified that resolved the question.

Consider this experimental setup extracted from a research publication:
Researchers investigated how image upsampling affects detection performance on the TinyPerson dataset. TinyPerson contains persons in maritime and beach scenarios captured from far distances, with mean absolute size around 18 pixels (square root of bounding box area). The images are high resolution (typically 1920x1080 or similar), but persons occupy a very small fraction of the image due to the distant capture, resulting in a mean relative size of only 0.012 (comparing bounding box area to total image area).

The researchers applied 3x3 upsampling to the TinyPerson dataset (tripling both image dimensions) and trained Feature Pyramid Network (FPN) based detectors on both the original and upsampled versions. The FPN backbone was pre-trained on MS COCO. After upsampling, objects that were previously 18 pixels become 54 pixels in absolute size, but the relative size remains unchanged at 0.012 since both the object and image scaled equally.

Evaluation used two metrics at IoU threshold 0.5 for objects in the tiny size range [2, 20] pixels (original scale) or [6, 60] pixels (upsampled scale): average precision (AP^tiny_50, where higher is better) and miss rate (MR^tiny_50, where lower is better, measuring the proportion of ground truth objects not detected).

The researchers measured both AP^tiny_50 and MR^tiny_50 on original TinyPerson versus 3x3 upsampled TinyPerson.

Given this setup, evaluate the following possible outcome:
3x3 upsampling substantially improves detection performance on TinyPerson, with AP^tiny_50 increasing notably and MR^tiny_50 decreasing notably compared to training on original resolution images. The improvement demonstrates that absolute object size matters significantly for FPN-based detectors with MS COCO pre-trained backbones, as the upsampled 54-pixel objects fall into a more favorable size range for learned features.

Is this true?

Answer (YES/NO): NO